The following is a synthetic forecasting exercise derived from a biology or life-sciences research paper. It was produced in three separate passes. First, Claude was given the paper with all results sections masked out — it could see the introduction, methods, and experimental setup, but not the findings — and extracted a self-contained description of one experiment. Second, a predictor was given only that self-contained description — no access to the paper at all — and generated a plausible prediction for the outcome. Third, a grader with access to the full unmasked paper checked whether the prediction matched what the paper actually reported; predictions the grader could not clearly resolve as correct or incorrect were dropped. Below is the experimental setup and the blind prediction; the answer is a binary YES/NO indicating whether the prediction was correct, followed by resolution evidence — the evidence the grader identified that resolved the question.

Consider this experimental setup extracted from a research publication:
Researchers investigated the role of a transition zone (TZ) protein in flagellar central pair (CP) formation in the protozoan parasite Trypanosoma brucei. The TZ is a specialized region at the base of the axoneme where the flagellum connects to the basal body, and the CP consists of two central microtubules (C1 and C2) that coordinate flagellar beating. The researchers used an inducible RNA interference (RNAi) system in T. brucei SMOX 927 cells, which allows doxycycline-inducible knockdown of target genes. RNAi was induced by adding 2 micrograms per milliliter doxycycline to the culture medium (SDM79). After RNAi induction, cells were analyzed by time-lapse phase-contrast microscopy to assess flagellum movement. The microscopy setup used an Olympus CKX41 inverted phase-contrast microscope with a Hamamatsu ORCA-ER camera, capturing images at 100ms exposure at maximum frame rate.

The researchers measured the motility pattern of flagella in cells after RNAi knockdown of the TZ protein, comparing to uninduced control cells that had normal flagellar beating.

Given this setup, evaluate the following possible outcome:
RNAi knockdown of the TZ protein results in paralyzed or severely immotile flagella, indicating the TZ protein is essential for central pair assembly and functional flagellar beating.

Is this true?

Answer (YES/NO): YES